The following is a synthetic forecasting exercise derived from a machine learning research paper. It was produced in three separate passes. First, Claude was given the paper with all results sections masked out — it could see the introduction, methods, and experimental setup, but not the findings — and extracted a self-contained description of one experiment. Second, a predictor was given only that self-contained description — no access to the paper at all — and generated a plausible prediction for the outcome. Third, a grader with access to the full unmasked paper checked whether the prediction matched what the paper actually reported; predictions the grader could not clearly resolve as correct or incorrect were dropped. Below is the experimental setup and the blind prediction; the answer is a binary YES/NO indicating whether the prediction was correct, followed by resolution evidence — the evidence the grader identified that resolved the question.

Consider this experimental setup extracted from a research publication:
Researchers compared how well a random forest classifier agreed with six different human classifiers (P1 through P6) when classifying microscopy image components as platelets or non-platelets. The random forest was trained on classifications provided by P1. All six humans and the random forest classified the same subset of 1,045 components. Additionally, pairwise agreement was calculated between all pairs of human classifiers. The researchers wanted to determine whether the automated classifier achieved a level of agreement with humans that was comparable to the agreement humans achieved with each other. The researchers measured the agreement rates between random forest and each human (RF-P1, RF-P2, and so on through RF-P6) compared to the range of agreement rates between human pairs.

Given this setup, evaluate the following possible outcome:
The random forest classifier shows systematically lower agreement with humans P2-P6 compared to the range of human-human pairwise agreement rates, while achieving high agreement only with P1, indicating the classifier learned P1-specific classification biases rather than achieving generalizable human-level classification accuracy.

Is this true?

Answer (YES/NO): NO